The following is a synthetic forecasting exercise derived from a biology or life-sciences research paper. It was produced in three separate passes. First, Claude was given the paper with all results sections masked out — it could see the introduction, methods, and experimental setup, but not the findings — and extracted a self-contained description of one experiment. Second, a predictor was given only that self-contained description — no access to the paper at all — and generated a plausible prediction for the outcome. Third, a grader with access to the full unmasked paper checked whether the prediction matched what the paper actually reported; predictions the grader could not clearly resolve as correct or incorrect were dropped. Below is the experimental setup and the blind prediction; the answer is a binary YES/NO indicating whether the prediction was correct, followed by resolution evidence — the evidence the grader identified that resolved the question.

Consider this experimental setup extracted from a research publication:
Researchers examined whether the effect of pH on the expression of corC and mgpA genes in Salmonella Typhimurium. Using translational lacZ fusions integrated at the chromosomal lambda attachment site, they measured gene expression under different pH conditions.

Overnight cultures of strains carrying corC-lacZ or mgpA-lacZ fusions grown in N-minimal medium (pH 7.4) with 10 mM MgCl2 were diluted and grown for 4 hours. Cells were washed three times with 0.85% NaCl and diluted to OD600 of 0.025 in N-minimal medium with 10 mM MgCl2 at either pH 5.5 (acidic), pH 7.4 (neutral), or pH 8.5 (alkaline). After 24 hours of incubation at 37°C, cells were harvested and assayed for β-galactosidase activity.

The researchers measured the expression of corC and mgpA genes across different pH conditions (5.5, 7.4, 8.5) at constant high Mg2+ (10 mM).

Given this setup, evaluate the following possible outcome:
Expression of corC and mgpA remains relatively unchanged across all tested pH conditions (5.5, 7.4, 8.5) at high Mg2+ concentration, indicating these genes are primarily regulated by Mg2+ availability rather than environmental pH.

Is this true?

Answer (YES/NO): NO